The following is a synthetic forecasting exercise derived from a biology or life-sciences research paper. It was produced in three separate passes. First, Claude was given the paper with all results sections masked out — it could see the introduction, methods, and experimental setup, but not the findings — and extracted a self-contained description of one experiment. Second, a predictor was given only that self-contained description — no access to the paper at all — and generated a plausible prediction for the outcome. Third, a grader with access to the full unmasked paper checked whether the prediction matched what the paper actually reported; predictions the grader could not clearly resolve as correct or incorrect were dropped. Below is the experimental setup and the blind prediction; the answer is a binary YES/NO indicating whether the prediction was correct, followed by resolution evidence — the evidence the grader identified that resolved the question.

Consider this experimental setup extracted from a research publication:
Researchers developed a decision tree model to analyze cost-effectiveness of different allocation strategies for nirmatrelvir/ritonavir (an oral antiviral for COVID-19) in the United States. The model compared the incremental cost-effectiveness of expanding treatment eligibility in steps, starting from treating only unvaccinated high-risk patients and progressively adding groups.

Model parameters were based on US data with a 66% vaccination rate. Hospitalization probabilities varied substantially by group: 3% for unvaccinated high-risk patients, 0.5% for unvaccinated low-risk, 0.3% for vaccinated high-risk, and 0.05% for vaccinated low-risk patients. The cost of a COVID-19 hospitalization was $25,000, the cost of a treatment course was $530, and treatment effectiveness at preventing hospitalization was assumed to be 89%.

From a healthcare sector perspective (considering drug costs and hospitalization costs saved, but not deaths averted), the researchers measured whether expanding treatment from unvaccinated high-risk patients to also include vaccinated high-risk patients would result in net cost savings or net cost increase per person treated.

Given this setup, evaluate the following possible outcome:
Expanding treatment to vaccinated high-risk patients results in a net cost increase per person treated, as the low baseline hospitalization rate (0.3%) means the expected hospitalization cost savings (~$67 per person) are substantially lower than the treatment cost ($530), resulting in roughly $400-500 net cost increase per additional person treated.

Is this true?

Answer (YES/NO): YES